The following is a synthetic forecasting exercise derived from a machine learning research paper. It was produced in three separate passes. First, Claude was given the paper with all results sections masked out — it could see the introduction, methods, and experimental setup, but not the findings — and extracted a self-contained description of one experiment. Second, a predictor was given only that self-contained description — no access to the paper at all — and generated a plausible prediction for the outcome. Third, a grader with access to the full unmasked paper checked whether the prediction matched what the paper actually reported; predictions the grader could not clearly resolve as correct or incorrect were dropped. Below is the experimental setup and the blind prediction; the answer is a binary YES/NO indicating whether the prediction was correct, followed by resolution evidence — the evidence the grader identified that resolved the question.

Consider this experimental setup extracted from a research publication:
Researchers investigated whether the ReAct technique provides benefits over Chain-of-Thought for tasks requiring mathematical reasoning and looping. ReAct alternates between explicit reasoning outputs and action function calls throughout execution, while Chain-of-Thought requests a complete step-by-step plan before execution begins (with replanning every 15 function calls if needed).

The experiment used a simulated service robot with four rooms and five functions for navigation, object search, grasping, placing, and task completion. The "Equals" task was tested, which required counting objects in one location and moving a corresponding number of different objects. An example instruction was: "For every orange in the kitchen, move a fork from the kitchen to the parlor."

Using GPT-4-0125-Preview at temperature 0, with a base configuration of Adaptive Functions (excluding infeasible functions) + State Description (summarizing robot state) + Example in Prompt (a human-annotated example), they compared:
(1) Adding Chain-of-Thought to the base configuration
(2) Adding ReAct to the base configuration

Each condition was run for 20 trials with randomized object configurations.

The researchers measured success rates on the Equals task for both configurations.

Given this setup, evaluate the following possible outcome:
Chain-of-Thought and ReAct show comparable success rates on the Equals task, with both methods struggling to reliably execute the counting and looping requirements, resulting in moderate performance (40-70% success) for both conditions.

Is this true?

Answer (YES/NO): NO